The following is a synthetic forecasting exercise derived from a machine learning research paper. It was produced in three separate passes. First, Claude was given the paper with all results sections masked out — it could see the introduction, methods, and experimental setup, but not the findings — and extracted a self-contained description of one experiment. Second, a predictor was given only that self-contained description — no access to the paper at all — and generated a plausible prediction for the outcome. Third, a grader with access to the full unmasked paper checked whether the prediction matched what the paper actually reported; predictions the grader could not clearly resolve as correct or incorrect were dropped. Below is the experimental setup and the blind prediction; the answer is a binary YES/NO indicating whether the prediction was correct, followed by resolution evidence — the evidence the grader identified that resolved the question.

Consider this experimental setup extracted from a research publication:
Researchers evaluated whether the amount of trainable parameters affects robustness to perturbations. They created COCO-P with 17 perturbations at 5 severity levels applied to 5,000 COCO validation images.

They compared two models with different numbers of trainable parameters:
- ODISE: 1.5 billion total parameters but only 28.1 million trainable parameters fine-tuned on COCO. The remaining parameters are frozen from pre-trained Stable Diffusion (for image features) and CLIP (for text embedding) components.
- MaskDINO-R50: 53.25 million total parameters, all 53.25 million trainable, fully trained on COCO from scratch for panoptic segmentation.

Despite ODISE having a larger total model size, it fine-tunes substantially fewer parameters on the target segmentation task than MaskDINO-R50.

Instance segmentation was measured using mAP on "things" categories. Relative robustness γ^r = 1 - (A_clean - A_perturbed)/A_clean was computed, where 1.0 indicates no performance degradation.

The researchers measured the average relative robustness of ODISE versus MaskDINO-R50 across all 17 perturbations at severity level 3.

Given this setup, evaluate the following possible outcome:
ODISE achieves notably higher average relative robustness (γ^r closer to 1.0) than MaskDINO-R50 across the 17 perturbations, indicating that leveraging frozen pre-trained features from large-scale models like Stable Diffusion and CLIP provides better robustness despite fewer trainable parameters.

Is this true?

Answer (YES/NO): YES